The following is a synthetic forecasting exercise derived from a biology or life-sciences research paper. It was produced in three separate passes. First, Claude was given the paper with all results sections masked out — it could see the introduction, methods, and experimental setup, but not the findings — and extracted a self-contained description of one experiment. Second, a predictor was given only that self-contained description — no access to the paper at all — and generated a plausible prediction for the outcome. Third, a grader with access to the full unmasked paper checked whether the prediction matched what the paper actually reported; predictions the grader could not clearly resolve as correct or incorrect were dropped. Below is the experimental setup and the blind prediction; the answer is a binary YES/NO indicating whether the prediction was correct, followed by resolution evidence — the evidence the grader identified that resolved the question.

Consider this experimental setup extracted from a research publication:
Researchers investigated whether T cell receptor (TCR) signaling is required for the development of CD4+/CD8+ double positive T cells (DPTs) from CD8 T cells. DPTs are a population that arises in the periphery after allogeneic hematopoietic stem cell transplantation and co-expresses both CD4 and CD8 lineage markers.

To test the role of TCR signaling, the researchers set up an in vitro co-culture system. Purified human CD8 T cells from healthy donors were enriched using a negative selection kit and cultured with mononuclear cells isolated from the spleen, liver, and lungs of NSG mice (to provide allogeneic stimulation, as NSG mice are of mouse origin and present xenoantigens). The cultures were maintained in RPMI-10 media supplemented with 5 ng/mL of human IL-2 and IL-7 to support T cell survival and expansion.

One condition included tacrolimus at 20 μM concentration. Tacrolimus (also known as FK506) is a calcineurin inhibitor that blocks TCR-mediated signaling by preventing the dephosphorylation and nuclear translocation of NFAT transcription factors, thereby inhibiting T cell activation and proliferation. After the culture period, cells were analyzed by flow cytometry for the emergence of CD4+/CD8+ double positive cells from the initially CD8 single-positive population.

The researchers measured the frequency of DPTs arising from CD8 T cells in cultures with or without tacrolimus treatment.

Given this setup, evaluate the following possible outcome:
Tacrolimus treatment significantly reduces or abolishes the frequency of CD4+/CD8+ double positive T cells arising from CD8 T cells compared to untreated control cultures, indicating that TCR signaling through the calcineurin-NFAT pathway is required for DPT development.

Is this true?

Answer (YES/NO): YES